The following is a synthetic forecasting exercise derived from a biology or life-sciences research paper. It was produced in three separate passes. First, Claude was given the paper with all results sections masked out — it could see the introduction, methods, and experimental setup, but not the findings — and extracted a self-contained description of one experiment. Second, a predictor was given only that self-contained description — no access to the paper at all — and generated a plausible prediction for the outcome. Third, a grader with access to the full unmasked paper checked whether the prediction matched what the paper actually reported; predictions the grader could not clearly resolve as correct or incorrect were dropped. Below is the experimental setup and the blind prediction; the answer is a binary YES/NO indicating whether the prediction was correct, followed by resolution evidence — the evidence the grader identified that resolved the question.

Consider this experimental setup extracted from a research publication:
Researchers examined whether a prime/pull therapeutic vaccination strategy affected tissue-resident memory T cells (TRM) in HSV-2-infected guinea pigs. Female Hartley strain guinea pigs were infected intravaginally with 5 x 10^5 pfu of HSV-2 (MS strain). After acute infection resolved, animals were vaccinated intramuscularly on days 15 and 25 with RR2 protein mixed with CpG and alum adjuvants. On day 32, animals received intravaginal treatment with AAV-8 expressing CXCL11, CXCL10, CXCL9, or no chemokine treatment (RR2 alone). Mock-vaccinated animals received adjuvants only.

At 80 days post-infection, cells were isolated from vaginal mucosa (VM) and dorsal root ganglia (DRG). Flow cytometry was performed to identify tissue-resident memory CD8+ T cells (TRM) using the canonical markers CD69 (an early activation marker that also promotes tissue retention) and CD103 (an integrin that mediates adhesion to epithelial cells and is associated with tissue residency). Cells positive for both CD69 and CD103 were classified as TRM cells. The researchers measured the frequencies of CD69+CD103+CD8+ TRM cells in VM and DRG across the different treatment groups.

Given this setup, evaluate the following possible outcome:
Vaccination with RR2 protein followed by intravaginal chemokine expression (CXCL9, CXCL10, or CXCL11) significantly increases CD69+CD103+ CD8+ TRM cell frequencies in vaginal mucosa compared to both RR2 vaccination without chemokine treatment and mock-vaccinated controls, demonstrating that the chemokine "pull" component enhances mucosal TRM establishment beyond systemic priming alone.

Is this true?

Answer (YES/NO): YES